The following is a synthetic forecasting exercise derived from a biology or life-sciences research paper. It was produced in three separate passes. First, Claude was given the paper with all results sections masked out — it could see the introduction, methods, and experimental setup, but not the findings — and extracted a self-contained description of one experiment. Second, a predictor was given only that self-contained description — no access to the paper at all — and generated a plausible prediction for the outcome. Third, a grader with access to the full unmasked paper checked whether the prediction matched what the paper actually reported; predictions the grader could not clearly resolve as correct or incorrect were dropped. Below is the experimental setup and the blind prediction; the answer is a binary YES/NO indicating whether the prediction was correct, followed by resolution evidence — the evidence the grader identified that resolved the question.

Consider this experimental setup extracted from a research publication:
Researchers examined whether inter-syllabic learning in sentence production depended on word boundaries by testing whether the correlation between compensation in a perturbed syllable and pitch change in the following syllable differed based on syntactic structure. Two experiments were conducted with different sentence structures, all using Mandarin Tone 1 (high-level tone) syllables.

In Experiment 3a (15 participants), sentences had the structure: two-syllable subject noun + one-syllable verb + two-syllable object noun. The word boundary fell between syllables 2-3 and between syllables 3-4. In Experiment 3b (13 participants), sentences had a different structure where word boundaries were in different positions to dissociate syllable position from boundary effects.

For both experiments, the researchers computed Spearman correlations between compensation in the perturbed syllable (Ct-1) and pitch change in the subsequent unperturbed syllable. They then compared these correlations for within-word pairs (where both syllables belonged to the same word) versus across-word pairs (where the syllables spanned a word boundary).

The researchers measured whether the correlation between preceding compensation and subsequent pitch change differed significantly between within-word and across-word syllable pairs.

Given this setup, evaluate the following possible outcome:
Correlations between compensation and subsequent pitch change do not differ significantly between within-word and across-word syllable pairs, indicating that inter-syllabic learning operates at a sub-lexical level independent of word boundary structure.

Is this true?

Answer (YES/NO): NO